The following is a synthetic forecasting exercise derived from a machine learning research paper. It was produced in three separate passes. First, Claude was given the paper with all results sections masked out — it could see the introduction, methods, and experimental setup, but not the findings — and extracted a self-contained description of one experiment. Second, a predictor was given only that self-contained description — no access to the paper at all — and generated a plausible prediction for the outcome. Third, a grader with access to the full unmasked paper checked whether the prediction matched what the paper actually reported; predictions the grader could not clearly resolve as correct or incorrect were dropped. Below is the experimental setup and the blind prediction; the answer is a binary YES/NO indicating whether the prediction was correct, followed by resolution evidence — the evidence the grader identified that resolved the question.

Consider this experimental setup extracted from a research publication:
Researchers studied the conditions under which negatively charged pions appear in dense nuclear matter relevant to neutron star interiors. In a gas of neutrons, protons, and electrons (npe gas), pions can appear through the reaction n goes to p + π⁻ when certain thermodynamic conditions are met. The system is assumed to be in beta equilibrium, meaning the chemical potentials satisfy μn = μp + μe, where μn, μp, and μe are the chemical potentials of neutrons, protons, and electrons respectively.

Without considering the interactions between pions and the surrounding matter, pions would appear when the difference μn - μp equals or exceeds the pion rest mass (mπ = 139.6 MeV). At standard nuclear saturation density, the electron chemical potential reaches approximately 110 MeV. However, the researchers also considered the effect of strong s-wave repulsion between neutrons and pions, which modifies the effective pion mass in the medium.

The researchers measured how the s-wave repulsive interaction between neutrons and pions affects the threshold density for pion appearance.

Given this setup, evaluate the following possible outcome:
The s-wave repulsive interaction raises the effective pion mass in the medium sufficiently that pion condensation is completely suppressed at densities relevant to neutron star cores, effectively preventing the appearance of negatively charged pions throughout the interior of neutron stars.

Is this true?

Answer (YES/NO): NO